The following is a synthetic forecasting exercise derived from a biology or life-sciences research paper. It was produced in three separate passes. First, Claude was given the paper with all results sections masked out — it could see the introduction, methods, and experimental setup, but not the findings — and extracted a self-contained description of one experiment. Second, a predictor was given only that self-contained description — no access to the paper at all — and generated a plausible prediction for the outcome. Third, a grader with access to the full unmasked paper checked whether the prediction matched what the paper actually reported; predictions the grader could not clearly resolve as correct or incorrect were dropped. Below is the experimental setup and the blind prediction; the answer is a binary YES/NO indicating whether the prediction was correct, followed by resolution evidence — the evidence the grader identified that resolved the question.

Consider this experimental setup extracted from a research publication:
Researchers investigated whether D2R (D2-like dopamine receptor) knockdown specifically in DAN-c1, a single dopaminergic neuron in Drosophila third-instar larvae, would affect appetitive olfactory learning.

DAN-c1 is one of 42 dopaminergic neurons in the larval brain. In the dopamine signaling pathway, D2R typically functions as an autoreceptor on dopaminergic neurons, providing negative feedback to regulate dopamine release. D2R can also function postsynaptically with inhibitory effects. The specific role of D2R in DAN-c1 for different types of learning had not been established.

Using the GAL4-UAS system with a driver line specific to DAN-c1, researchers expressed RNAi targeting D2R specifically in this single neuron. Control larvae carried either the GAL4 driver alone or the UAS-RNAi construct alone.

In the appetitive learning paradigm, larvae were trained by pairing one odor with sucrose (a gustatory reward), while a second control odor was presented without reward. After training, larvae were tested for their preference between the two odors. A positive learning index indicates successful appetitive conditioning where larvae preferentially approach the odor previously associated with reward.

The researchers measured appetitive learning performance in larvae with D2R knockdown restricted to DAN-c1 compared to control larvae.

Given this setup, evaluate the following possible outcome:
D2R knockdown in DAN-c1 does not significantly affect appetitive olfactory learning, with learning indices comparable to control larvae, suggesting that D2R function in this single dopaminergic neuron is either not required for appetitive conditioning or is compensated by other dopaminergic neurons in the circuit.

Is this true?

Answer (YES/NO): YES